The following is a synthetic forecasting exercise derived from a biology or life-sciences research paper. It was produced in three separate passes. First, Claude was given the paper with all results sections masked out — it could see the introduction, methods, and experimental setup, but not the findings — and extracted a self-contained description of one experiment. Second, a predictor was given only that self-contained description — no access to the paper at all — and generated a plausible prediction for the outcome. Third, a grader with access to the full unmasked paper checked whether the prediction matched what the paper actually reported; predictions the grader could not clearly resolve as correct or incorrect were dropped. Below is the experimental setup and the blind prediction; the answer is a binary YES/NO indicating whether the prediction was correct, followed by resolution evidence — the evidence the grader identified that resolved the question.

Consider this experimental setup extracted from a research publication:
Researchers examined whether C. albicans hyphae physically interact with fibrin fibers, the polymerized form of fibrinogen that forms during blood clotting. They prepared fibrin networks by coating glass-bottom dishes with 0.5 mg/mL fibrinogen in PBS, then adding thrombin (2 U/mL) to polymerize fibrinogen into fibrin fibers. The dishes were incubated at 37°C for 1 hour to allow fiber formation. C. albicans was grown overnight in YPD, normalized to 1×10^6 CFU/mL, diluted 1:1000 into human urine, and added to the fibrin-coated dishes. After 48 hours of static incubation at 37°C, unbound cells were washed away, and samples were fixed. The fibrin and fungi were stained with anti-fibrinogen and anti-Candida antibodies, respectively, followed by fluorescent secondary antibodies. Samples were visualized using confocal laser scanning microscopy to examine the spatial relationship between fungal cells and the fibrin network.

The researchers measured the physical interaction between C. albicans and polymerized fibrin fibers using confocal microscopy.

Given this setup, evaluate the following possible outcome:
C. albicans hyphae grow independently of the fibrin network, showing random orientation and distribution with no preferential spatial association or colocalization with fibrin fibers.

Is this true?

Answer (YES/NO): NO